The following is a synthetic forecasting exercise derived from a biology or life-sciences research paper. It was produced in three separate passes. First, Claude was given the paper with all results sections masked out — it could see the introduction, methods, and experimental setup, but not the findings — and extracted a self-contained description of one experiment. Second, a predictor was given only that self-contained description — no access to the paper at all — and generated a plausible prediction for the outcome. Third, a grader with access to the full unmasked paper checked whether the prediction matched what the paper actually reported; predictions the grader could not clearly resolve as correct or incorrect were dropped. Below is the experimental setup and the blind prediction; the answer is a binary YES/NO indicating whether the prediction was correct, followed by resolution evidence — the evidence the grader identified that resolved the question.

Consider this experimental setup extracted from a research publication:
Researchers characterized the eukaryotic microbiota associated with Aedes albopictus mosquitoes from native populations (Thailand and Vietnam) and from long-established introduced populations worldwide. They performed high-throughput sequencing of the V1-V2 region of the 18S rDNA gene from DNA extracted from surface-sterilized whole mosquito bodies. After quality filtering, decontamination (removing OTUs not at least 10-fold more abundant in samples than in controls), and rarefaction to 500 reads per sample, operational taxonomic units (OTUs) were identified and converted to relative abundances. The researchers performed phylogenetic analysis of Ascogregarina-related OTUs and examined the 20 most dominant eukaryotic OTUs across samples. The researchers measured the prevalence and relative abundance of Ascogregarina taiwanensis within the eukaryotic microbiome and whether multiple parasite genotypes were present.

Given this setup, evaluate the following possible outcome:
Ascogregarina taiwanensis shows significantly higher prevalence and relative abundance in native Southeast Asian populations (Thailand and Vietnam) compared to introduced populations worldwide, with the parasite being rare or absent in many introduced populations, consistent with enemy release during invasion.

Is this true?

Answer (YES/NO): NO